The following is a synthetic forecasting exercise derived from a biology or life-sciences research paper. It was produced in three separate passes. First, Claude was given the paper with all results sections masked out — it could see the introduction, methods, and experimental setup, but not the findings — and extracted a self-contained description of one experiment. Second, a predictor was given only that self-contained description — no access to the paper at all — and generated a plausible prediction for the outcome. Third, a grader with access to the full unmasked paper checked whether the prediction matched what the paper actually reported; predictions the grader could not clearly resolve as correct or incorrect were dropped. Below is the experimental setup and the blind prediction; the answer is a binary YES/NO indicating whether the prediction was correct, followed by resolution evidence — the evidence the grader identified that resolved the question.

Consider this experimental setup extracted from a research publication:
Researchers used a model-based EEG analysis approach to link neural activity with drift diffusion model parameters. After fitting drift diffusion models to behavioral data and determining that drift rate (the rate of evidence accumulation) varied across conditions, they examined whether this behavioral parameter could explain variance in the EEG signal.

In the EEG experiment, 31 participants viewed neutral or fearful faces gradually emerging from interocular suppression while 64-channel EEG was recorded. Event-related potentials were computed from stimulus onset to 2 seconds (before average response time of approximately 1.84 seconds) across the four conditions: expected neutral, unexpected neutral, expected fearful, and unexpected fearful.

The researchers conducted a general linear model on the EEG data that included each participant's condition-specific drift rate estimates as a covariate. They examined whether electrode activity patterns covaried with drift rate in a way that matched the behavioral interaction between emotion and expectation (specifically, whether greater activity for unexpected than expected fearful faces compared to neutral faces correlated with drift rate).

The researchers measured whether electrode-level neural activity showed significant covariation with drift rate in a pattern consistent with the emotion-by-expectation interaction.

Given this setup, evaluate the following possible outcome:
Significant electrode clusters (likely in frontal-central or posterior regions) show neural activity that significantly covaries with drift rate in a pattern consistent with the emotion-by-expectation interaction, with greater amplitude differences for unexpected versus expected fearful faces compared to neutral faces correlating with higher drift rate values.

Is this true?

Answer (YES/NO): NO